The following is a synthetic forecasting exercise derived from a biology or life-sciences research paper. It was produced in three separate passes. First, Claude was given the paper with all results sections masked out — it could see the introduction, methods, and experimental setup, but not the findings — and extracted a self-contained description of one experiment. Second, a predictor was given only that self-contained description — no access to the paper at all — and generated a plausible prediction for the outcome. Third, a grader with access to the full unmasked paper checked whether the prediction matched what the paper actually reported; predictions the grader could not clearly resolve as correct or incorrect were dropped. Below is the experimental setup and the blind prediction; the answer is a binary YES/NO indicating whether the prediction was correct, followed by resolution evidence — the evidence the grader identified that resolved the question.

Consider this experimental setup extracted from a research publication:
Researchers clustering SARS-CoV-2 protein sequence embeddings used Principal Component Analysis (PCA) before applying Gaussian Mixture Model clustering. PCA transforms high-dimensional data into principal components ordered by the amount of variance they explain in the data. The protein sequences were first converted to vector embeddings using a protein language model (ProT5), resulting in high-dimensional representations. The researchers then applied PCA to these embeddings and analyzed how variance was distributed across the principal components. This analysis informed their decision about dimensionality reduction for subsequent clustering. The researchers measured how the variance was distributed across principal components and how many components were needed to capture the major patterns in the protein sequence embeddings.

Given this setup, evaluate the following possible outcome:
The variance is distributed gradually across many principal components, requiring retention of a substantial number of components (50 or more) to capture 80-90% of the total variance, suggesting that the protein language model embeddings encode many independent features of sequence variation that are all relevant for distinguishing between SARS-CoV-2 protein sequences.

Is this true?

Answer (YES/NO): NO